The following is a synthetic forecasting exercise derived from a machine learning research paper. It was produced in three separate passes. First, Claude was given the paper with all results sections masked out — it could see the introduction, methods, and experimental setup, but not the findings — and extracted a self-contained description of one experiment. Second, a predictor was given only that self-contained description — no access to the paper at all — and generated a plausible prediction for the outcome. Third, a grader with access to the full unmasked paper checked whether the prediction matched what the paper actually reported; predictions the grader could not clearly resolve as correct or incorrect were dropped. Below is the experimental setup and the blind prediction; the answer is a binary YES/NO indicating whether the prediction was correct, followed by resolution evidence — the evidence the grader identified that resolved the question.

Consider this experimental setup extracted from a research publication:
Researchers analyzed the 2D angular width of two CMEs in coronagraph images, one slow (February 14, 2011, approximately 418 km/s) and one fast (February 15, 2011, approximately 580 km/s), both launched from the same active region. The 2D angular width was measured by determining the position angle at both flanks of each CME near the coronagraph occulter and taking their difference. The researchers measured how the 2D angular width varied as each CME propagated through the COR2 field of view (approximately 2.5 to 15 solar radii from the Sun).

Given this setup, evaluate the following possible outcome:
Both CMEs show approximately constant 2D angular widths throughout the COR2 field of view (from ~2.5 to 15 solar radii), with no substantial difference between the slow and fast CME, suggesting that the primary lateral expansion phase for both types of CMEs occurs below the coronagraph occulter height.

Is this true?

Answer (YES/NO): NO